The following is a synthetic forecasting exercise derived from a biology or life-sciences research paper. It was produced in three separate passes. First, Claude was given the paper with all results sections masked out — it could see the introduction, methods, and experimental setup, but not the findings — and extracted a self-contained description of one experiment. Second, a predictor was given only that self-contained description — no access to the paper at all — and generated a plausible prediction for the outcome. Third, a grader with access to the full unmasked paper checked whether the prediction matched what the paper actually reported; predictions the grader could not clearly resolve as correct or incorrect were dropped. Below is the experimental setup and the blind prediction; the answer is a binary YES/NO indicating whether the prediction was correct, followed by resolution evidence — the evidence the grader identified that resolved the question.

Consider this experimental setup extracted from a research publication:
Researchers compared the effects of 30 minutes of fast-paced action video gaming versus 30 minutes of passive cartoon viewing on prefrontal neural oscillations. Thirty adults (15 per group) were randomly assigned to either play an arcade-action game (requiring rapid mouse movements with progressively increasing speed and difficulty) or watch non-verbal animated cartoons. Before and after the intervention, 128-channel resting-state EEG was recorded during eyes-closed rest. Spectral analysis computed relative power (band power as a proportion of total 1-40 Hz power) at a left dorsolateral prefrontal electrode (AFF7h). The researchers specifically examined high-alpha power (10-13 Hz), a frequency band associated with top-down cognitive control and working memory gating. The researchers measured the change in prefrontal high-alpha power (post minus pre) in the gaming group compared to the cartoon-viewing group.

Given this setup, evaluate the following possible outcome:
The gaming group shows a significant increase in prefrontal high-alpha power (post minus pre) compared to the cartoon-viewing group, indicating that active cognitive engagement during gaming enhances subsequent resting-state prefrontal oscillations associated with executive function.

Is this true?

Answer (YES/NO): YES